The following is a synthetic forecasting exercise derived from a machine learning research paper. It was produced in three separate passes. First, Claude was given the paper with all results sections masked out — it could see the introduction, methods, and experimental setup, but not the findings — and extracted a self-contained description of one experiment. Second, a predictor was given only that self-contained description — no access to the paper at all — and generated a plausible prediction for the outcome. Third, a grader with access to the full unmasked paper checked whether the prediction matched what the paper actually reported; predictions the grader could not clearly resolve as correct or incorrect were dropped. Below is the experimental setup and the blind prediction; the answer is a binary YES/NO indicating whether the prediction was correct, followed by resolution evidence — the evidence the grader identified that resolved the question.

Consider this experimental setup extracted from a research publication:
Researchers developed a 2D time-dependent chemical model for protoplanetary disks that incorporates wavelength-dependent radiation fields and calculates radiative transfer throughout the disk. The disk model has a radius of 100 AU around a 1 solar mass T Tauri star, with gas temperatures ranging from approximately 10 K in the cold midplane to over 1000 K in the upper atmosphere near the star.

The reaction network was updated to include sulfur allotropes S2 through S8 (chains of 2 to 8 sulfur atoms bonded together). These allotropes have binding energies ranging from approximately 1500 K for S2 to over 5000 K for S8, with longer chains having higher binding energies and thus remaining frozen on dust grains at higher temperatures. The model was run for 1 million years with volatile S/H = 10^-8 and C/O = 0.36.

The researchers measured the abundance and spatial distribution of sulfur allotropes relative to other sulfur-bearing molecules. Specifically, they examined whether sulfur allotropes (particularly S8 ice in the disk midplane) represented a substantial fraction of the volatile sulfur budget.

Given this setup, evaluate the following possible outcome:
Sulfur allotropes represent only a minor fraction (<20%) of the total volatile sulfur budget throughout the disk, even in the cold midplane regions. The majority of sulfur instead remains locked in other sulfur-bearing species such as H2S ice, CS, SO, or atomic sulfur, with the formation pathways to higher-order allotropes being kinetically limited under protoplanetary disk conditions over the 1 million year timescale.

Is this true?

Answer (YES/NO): YES